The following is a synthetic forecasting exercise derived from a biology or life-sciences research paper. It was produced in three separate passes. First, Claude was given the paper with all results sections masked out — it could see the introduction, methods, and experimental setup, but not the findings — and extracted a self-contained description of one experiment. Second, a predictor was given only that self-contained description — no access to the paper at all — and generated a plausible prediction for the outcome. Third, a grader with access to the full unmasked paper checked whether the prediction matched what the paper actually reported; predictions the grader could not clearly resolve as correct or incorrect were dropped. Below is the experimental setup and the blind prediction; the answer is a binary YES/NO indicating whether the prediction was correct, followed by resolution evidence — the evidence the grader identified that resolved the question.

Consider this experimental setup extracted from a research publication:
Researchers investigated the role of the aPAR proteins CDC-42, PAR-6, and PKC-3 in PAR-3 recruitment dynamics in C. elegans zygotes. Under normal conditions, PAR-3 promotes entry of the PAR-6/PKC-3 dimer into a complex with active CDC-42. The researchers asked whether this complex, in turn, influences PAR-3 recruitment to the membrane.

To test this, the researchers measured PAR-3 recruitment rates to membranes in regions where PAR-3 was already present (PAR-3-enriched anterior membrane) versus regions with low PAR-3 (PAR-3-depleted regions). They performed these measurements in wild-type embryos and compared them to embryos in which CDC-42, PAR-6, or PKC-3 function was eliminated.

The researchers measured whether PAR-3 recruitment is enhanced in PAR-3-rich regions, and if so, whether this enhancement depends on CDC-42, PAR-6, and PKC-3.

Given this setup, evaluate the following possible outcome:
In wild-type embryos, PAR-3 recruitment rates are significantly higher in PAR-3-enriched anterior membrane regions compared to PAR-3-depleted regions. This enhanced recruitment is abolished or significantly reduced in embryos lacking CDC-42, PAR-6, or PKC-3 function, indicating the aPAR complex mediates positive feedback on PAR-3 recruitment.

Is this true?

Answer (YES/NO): YES